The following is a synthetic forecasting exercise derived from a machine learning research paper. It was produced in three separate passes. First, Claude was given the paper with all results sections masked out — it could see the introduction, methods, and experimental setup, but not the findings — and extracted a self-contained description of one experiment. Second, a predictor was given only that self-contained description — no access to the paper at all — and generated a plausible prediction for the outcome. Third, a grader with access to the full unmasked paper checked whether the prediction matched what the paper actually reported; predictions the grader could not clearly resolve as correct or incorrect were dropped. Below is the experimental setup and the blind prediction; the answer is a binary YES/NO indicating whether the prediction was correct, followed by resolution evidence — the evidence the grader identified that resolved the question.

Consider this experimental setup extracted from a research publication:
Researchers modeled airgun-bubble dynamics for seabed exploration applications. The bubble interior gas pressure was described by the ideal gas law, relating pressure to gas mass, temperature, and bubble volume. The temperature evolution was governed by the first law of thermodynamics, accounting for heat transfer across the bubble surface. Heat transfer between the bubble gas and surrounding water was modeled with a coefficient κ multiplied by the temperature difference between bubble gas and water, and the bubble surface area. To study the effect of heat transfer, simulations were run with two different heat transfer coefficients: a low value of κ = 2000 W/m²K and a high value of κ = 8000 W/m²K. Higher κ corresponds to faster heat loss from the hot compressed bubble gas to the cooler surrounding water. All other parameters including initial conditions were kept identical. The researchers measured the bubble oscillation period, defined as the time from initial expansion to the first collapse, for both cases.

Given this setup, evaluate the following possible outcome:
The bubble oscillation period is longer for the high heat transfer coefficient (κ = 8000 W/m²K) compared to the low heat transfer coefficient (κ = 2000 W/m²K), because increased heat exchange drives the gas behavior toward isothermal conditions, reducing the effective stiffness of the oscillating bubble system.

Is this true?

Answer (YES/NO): YES